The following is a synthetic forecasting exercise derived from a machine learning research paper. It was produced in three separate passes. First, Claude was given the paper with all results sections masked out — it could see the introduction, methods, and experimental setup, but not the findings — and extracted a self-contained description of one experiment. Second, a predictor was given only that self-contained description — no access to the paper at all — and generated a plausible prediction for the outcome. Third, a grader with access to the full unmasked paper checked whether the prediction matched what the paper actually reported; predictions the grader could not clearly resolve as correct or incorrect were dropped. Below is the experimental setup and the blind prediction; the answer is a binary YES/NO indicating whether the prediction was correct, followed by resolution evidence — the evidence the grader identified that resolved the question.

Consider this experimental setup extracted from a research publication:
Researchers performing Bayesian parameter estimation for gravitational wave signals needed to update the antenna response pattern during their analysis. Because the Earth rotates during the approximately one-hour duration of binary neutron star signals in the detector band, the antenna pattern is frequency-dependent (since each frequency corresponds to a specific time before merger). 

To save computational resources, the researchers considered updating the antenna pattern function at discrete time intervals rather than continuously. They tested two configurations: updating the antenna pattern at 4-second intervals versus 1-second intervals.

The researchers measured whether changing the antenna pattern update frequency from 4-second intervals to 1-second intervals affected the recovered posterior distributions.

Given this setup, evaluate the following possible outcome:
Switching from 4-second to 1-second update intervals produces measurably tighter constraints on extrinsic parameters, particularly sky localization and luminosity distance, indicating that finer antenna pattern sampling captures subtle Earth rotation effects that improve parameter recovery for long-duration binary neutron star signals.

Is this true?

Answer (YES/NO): NO